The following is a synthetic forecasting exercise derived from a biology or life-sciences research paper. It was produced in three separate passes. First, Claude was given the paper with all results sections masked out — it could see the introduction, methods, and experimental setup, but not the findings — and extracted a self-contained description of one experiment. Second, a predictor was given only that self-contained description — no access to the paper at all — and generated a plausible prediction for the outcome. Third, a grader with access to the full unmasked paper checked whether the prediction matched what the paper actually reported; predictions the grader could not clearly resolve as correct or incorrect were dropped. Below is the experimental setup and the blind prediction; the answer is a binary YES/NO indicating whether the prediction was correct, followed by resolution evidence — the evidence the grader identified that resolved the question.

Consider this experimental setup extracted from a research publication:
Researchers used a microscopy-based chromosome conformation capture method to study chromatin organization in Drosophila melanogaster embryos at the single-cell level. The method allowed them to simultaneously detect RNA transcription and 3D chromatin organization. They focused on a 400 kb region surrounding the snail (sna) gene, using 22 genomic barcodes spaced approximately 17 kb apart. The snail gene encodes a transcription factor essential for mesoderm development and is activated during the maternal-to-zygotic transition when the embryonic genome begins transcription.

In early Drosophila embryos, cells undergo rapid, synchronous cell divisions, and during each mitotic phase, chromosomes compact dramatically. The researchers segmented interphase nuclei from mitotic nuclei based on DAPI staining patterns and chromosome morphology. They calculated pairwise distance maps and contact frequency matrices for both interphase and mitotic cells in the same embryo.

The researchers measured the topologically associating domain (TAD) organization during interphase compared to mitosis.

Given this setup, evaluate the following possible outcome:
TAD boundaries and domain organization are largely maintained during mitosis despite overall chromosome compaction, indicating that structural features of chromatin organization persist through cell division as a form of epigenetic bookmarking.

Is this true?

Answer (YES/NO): NO